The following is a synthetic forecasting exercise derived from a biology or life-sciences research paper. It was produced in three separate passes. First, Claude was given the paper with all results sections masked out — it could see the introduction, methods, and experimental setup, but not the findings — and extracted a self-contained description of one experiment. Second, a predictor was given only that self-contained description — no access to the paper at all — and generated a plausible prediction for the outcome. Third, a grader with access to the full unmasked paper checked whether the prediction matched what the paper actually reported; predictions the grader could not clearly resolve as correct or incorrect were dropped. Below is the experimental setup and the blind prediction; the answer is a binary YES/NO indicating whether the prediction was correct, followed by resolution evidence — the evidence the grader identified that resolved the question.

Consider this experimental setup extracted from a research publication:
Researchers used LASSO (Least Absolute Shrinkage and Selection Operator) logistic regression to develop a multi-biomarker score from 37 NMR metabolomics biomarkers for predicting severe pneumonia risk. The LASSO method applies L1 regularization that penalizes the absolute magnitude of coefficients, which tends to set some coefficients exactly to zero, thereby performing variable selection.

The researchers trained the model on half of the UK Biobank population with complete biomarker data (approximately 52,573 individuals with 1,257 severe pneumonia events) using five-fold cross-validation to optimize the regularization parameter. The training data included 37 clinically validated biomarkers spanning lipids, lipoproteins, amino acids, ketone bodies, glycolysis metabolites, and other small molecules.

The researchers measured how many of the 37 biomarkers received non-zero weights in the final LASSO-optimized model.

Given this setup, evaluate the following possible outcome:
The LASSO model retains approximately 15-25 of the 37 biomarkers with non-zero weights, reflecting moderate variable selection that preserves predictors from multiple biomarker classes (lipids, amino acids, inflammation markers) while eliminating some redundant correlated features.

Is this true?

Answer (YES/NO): YES